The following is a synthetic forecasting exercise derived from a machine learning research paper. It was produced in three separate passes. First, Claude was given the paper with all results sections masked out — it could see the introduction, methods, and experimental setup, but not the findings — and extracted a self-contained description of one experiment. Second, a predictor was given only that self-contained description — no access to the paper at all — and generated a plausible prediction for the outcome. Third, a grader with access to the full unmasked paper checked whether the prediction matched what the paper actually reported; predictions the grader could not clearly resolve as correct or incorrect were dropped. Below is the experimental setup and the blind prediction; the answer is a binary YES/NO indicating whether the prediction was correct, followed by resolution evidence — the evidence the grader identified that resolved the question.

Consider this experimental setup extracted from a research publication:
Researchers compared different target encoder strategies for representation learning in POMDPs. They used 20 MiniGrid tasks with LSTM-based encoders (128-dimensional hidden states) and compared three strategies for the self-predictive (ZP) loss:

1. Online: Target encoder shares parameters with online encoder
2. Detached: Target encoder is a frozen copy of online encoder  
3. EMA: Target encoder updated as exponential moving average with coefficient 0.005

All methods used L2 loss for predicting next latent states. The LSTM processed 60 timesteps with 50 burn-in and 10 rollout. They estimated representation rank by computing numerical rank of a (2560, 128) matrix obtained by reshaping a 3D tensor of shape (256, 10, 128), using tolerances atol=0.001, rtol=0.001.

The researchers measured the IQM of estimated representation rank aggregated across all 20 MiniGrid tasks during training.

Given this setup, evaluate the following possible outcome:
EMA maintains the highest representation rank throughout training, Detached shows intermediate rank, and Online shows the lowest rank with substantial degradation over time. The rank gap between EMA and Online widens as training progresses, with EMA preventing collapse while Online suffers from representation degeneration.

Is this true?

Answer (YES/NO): YES